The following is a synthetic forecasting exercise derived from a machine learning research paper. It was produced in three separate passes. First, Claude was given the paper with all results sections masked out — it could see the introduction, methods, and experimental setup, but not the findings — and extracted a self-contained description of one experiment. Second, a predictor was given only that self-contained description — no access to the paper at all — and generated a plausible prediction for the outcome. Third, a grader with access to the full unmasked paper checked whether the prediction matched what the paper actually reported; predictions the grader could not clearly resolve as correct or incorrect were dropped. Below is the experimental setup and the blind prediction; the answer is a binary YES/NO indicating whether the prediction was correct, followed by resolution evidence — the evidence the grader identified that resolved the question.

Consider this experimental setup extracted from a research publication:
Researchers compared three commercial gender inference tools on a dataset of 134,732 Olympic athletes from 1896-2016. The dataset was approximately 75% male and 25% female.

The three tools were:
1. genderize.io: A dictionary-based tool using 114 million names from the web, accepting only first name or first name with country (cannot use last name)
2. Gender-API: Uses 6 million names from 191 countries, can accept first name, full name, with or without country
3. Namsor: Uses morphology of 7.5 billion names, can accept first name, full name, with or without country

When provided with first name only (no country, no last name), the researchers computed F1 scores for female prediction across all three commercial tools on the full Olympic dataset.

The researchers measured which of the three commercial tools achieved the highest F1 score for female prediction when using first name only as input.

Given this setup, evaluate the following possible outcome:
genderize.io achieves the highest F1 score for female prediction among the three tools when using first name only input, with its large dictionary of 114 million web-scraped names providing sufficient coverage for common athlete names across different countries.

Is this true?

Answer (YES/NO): YES